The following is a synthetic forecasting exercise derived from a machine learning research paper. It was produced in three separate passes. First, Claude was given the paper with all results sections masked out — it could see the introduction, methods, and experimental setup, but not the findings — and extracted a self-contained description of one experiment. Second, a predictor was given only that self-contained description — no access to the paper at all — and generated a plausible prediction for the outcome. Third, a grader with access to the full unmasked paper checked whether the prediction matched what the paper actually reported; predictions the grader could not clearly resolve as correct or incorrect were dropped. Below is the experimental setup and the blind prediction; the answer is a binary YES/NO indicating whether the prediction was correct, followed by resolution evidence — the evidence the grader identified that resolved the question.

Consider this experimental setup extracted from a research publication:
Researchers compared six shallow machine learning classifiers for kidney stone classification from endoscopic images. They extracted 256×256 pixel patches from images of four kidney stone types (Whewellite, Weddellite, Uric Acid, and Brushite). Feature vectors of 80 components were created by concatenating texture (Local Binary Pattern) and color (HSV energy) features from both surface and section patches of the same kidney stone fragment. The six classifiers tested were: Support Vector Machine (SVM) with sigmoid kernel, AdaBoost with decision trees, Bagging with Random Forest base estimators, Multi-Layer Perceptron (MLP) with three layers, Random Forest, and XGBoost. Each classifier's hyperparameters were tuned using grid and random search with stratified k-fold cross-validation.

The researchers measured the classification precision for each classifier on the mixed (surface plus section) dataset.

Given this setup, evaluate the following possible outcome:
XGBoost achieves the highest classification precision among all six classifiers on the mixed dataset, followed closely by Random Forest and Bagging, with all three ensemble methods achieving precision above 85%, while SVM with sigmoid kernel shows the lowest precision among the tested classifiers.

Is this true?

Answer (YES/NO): NO